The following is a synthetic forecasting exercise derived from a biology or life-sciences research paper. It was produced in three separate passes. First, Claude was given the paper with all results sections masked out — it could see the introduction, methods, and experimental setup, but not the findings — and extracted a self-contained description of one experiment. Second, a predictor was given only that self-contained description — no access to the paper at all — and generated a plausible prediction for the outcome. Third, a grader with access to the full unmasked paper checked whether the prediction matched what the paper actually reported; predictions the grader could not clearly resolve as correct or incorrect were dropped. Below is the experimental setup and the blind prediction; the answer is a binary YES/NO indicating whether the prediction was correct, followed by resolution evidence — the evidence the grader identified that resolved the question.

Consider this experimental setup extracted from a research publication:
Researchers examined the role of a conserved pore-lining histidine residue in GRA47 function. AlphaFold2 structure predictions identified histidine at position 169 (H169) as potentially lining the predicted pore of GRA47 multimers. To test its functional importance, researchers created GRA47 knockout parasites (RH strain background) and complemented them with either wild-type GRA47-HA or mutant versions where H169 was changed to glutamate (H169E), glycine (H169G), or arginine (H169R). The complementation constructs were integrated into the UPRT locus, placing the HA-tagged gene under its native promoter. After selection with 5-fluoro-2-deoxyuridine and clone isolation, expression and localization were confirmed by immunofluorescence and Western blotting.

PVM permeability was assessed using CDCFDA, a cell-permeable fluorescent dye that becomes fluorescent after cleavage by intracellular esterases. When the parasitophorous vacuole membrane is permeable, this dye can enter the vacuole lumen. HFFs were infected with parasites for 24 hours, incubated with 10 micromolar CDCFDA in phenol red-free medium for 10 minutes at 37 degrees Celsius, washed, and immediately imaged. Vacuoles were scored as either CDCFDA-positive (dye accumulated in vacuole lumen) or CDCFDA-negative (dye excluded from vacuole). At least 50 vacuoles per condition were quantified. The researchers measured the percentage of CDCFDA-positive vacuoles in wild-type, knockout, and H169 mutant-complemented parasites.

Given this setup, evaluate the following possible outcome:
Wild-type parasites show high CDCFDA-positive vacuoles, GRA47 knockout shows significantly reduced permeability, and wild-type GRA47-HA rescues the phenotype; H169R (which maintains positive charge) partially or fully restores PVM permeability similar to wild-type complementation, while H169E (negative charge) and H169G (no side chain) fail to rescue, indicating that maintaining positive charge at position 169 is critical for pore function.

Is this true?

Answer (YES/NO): NO